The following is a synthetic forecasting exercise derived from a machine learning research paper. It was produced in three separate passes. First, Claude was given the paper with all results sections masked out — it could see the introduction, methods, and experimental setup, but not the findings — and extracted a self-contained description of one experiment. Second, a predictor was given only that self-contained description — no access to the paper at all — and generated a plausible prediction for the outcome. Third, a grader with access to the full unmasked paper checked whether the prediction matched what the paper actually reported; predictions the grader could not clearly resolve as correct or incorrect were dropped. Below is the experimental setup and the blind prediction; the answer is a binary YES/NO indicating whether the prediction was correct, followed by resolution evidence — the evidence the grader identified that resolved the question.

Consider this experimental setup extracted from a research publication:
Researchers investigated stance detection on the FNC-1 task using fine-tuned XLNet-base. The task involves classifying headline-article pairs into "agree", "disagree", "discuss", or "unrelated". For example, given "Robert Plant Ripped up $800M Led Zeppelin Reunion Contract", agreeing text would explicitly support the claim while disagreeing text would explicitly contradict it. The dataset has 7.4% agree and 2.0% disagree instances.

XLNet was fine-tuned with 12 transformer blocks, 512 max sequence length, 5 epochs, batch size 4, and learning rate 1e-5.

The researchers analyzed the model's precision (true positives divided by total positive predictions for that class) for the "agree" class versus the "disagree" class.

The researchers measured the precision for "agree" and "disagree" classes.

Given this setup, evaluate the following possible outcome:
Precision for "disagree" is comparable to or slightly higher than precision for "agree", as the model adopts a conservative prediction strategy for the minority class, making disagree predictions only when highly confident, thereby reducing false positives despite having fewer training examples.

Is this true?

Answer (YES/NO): NO